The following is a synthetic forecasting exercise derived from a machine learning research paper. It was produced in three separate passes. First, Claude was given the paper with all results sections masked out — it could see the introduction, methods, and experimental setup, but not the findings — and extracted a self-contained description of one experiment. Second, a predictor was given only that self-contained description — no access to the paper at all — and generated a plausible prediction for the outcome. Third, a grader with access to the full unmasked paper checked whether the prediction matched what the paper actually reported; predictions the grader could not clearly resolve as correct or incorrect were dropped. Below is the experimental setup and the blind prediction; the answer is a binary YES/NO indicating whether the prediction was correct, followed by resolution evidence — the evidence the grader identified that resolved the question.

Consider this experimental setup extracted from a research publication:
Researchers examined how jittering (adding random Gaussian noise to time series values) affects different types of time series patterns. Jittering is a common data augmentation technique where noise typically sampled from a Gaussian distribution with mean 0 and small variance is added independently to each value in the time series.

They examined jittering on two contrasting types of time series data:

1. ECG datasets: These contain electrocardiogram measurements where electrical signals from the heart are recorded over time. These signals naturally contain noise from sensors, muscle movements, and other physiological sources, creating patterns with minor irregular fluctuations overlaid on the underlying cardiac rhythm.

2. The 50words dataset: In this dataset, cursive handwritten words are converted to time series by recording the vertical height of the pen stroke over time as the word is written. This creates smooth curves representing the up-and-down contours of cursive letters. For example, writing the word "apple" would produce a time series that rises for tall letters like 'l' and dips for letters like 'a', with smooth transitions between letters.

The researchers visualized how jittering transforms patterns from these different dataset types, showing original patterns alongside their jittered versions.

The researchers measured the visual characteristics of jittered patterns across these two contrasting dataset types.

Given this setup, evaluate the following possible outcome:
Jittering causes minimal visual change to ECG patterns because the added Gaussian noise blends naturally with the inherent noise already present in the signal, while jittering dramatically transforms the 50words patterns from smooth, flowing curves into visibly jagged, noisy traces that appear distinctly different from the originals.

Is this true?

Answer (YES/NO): YES